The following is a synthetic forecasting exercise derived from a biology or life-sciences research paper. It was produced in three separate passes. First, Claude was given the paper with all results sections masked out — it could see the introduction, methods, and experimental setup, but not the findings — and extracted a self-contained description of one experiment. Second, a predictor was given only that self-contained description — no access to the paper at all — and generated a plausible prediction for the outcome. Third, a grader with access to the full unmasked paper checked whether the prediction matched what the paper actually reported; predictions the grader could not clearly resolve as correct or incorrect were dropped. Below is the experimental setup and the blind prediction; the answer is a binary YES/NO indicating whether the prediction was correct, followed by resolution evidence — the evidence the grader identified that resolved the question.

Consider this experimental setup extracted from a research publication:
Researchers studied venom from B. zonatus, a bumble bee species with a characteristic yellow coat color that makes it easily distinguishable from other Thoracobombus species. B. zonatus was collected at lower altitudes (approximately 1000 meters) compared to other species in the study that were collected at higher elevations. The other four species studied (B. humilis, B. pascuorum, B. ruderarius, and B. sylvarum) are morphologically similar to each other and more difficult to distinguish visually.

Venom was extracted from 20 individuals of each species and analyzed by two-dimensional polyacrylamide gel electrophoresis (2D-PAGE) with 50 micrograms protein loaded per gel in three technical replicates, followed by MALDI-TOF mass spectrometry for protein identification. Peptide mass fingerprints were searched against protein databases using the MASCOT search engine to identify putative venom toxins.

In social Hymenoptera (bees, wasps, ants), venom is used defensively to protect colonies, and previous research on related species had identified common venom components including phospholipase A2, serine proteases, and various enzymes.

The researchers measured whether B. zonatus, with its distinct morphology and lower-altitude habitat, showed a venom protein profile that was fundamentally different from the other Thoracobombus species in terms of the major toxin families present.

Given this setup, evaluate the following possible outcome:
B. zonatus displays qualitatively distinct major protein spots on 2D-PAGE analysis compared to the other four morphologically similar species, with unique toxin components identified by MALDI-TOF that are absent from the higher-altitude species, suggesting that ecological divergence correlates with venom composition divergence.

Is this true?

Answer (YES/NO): NO